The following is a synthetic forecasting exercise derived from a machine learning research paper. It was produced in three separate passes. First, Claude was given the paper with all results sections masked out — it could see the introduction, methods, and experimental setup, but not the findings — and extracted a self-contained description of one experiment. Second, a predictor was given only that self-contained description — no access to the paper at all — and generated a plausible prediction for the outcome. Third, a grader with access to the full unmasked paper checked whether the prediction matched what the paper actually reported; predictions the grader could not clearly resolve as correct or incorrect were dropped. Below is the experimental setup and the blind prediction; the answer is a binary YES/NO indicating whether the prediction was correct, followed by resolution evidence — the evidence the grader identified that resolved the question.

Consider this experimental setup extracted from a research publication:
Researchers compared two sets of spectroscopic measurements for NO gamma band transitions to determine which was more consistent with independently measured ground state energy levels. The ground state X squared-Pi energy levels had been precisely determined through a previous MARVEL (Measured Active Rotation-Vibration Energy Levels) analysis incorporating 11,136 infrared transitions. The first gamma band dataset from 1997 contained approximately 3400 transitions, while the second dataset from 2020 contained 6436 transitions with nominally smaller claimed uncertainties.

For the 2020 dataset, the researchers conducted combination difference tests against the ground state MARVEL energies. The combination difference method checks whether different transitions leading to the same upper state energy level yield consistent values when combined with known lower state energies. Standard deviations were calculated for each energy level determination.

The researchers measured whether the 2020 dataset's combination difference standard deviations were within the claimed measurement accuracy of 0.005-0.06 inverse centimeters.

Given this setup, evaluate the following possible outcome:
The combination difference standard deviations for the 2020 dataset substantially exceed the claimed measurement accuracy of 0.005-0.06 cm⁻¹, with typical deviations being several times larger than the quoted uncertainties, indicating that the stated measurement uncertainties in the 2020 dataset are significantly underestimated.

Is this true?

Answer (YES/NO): YES